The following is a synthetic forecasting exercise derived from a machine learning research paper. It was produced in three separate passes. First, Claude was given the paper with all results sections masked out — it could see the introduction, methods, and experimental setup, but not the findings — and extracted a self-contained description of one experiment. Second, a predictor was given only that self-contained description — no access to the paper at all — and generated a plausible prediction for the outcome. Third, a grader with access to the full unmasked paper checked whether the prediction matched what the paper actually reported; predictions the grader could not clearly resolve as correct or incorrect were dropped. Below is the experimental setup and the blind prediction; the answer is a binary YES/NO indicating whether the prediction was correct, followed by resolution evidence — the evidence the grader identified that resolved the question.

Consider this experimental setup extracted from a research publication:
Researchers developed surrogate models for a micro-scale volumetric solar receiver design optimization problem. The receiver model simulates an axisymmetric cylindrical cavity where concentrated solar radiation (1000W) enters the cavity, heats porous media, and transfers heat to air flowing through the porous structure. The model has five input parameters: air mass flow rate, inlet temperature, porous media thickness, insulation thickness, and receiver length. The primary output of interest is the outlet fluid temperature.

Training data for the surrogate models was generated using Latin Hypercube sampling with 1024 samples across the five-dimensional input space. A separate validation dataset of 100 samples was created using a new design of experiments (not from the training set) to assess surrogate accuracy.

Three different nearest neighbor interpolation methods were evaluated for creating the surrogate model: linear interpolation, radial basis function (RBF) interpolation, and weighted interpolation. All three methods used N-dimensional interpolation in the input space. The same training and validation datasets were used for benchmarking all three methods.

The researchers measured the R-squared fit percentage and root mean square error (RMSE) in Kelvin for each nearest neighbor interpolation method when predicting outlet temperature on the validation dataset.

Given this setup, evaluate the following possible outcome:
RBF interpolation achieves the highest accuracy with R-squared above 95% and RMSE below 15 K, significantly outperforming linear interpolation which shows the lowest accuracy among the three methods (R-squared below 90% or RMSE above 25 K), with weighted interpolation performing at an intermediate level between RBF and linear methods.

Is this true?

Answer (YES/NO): NO